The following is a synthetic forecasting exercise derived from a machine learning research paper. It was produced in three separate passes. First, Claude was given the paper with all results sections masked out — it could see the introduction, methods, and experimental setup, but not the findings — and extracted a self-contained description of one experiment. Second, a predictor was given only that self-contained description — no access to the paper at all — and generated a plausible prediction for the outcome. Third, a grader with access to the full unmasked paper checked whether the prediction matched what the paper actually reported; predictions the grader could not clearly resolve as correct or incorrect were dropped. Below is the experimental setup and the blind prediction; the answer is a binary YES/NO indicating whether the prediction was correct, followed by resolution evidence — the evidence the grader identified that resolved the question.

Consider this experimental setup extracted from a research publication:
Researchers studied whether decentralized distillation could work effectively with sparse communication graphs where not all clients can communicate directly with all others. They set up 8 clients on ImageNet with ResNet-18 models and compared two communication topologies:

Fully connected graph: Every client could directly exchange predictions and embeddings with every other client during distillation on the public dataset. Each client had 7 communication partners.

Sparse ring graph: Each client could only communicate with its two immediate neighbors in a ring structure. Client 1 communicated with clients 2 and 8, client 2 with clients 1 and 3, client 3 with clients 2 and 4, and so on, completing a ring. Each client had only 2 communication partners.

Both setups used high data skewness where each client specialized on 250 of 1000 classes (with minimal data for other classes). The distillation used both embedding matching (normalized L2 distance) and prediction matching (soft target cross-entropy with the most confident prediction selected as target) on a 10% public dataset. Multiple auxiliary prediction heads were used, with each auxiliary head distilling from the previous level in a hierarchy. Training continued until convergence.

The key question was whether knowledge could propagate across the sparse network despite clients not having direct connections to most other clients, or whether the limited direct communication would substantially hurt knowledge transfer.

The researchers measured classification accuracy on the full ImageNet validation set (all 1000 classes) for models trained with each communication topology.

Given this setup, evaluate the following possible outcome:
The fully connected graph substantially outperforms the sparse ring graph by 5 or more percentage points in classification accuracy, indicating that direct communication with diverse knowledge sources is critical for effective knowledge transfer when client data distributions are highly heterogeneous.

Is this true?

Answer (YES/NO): NO